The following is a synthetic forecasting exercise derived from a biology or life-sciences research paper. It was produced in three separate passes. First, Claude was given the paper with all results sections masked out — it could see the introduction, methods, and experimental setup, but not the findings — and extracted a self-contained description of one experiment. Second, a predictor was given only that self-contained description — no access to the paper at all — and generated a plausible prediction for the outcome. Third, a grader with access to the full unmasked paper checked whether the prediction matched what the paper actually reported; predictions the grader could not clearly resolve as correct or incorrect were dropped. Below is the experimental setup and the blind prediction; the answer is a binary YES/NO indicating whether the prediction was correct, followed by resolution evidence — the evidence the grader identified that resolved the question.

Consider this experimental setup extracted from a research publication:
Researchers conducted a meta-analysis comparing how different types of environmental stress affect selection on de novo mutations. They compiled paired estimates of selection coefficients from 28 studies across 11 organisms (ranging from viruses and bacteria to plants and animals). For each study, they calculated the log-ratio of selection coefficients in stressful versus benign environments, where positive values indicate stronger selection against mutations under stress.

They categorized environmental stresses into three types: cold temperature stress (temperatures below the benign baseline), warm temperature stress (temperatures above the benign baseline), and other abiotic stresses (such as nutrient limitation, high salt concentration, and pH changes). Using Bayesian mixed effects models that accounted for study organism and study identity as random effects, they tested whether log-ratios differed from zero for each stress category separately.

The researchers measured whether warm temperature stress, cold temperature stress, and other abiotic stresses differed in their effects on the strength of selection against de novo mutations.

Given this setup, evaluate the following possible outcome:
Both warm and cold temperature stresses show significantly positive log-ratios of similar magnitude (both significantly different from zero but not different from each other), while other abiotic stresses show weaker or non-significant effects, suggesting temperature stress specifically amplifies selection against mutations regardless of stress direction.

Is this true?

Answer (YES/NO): NO